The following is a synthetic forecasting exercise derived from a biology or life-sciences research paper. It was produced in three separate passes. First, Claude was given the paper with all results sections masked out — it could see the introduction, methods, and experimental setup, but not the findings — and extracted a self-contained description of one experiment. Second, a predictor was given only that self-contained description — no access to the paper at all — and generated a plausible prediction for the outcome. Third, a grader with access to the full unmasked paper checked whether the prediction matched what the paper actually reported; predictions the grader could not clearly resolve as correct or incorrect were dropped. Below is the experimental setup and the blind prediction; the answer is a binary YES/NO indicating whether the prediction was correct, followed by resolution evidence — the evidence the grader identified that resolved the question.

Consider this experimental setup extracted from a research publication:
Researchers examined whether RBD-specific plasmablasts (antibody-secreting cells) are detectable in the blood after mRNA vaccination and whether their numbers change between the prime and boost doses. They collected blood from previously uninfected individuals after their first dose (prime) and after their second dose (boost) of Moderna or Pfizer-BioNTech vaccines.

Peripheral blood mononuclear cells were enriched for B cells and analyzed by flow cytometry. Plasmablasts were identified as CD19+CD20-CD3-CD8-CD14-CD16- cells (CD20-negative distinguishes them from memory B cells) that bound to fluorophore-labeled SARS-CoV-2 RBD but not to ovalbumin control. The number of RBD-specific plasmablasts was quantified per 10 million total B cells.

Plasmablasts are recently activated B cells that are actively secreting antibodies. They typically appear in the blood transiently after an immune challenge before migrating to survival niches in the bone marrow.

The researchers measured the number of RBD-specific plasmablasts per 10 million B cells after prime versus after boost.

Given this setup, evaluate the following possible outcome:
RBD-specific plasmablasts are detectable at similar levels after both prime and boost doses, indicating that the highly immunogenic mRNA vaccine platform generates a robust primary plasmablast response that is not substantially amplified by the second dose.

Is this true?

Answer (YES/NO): NO